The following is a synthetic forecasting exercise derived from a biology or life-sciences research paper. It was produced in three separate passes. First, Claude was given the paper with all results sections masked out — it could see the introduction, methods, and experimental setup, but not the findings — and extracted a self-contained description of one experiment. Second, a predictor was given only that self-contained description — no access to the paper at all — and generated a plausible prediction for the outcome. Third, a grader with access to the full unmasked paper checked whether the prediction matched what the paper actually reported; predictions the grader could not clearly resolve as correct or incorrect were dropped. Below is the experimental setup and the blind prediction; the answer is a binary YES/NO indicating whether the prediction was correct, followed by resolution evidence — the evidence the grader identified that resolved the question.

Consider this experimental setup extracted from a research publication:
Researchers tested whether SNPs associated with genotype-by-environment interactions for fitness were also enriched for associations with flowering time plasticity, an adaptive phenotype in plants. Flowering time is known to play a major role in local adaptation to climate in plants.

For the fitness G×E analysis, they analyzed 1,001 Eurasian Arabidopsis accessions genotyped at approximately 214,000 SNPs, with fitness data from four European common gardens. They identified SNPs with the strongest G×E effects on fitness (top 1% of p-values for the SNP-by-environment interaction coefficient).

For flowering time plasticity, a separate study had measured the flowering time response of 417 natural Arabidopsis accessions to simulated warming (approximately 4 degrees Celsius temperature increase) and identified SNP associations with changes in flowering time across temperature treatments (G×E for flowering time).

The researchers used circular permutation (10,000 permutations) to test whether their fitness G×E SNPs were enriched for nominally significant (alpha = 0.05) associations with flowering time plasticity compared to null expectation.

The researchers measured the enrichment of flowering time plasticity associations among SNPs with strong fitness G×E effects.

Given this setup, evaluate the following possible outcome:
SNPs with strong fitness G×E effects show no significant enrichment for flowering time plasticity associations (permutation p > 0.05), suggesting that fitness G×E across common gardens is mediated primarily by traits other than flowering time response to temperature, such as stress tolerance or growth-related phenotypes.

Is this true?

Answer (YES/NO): NO